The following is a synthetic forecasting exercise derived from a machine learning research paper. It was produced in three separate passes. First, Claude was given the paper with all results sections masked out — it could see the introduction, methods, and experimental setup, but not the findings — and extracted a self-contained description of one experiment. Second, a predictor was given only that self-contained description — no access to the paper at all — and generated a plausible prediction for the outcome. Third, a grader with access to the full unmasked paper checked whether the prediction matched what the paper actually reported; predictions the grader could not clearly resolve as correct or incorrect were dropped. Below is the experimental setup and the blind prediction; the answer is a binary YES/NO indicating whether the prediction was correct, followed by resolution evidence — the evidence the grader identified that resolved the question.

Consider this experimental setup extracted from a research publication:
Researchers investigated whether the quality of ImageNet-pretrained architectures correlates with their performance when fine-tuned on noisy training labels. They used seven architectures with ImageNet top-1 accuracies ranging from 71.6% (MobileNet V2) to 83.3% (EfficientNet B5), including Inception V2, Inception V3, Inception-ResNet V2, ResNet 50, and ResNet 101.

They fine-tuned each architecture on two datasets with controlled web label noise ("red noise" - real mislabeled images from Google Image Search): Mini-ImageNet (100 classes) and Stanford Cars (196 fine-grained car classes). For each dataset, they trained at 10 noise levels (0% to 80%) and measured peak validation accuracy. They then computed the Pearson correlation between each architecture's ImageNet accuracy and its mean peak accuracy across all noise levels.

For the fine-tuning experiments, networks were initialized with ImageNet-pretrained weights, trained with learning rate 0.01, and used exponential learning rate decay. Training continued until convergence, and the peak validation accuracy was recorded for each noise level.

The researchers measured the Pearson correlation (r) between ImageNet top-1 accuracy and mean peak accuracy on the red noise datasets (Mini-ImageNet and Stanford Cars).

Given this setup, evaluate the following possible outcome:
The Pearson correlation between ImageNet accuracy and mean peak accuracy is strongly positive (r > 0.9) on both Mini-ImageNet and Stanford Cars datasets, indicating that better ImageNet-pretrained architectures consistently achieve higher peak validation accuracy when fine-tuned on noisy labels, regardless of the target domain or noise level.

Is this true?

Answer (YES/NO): NO